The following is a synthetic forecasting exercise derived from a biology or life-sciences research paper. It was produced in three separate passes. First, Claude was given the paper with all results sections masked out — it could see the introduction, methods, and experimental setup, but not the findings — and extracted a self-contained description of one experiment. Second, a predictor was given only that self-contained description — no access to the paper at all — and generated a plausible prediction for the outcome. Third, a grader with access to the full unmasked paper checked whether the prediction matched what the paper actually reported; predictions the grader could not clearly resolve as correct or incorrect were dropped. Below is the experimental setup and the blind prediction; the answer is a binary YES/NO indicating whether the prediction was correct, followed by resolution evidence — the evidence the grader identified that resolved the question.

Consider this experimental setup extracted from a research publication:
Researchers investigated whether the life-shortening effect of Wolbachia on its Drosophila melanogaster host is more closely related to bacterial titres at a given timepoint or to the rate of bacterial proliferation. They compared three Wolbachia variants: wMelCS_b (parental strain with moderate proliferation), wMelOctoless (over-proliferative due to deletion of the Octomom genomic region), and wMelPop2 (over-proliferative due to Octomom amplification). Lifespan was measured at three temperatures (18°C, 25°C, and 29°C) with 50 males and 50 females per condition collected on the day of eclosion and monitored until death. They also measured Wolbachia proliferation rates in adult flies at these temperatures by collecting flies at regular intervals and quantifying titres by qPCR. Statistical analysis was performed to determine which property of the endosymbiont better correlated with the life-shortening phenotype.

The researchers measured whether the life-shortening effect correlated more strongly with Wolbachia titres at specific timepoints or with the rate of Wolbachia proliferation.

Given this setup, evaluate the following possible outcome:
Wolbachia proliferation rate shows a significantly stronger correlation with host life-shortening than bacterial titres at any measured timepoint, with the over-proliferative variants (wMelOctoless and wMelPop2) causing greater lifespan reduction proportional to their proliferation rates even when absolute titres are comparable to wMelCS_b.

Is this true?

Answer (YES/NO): NO